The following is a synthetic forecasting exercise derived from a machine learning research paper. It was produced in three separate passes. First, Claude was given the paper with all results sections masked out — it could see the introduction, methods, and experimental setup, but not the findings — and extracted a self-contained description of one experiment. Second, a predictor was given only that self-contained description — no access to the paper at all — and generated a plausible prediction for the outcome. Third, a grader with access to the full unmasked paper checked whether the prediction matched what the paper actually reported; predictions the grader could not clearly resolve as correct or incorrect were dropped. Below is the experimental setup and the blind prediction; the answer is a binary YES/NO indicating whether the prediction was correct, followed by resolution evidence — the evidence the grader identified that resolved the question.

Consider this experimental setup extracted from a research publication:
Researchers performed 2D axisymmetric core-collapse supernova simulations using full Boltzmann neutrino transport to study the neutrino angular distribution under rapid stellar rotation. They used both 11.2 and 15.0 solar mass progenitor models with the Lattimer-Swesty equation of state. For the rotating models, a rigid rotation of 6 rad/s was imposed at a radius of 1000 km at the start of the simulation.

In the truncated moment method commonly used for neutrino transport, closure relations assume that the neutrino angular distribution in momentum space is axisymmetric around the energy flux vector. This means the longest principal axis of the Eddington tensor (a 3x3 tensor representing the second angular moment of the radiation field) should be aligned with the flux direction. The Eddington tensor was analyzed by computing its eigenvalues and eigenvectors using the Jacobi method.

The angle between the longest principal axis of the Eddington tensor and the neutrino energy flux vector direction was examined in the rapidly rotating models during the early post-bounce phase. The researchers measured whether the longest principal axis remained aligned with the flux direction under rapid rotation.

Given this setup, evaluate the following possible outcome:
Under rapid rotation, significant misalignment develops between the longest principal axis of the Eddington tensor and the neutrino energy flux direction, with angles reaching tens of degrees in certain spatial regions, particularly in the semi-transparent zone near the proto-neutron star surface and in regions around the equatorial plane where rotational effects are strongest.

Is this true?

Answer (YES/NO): YES